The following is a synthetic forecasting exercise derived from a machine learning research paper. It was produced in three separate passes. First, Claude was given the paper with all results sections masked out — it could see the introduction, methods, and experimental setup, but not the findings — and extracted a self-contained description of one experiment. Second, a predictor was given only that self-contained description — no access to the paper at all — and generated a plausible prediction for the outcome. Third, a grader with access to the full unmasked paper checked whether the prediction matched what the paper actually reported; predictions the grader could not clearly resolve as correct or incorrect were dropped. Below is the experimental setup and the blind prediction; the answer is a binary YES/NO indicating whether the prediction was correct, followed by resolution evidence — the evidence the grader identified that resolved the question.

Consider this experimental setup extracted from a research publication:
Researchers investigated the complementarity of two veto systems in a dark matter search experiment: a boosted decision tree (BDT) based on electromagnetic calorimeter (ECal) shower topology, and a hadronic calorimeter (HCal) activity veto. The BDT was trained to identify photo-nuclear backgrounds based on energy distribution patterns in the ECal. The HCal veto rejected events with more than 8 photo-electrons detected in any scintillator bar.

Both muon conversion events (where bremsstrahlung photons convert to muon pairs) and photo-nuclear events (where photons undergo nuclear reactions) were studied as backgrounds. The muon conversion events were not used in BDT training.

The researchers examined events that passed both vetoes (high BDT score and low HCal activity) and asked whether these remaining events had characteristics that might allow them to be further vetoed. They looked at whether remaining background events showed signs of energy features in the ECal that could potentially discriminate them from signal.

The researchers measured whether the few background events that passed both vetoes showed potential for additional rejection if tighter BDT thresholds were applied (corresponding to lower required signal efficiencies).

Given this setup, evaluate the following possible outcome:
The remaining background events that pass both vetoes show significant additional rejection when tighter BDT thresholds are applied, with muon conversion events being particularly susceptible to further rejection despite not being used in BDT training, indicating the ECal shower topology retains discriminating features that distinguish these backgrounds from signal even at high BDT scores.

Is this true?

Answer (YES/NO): YES